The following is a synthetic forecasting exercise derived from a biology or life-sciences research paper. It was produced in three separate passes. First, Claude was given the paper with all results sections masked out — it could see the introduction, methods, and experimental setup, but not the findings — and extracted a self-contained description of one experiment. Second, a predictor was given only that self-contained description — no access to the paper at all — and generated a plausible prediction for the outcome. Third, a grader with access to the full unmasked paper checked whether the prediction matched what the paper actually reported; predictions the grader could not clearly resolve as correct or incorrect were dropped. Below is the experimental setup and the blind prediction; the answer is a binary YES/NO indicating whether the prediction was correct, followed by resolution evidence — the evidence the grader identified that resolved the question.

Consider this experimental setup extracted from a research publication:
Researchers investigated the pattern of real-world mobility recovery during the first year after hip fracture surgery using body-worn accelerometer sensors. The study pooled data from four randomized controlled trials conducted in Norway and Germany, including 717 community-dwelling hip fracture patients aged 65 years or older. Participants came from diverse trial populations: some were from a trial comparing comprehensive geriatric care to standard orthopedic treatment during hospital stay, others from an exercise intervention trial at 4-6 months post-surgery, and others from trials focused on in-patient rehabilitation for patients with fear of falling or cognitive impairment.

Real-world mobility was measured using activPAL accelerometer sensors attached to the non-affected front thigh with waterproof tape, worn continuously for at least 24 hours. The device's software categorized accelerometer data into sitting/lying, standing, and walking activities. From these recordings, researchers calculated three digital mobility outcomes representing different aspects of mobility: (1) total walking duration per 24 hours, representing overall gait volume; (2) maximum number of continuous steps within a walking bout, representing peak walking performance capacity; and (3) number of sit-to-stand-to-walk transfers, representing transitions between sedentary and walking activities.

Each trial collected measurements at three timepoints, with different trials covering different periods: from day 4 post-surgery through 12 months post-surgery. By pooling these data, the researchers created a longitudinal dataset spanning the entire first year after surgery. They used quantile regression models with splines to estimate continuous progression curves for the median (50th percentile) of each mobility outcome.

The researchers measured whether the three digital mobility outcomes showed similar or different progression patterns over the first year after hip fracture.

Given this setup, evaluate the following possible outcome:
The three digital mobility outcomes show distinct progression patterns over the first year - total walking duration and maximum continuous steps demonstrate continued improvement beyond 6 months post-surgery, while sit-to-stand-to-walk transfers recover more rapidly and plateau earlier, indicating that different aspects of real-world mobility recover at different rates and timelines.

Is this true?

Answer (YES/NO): NO